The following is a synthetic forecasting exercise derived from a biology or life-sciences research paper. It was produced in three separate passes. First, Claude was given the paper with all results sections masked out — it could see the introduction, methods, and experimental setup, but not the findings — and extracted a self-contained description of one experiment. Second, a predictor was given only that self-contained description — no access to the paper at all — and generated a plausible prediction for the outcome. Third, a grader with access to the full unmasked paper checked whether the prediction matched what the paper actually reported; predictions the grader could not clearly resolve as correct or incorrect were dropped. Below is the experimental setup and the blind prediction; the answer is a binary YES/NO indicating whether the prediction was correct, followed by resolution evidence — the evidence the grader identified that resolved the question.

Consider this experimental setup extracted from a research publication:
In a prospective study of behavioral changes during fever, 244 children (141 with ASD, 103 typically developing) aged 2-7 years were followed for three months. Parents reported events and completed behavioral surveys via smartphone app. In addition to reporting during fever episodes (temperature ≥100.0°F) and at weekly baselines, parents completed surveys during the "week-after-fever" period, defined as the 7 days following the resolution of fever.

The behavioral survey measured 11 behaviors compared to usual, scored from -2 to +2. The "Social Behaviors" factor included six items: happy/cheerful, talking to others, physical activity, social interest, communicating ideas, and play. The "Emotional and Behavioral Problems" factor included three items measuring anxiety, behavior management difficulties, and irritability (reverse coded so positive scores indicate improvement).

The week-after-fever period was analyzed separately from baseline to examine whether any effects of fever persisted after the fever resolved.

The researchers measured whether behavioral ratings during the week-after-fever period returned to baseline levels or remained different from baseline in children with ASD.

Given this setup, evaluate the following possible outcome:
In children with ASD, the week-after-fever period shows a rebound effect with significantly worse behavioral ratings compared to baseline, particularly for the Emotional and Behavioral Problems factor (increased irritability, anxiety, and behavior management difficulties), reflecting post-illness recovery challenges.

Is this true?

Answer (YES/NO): YES